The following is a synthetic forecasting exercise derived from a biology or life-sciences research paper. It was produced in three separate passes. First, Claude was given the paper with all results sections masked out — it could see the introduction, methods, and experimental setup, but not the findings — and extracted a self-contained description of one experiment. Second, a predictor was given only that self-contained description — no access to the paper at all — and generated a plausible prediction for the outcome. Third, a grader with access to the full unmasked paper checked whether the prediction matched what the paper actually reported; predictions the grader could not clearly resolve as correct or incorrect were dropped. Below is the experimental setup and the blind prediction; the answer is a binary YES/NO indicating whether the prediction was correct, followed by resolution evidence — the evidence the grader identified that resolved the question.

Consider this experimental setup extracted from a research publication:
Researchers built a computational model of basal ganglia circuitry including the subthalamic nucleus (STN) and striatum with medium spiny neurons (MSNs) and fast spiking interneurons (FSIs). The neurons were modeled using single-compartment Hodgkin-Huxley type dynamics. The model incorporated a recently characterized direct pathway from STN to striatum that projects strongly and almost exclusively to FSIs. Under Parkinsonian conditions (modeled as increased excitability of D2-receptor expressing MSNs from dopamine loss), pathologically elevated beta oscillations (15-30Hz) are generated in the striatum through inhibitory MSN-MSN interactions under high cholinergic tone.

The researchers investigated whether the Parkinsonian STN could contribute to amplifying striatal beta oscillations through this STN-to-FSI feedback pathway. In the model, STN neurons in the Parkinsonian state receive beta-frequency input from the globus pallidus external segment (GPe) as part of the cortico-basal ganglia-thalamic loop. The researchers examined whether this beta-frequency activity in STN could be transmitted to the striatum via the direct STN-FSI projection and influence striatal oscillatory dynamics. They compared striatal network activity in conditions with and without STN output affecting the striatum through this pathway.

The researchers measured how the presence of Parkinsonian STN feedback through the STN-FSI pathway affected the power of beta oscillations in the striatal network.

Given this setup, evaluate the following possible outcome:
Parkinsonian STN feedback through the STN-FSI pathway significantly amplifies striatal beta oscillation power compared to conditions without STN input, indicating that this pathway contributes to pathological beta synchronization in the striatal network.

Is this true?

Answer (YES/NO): YES